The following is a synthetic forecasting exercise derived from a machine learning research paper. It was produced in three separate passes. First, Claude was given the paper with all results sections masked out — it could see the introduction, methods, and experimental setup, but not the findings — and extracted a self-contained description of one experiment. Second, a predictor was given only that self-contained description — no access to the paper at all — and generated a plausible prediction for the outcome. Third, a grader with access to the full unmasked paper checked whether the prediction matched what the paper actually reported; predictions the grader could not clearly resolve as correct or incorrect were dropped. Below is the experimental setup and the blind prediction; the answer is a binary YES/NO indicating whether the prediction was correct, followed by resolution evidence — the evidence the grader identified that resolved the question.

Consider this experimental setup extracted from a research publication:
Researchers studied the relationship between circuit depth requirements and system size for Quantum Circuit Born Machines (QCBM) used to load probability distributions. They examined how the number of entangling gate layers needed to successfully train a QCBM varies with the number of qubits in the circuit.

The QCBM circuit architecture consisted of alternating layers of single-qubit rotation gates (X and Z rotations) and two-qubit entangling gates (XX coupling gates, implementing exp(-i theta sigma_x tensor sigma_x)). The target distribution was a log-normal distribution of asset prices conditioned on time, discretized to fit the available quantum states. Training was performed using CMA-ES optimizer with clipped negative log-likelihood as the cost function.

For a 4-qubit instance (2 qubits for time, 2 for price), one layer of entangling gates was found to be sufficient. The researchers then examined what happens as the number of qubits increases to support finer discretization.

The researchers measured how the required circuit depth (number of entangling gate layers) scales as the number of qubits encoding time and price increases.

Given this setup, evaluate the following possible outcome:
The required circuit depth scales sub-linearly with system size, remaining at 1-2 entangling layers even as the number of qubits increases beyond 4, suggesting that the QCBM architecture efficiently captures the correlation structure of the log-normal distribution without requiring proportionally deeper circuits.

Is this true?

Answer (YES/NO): NO